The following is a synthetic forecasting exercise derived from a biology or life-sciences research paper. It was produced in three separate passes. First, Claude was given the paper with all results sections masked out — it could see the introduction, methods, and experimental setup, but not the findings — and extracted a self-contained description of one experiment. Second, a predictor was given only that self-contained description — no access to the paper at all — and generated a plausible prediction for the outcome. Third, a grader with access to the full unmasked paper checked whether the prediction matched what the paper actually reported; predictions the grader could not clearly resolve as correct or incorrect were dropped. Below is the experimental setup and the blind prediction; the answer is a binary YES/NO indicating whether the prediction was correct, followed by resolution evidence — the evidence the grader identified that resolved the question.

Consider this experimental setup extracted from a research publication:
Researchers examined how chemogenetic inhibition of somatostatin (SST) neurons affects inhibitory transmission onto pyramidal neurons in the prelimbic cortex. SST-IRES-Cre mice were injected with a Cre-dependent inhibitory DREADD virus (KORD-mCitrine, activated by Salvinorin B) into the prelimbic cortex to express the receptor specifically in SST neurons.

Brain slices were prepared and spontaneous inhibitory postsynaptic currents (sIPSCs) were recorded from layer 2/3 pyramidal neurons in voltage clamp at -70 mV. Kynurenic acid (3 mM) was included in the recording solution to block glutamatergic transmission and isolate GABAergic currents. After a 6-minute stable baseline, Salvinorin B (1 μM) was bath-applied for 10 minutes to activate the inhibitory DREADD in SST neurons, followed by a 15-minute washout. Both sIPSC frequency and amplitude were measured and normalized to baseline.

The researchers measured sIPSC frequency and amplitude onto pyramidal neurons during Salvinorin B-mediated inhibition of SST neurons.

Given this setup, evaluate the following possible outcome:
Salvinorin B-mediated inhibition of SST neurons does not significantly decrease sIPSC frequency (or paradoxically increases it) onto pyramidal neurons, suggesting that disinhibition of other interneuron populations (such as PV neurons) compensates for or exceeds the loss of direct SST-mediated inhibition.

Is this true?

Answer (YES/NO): NO